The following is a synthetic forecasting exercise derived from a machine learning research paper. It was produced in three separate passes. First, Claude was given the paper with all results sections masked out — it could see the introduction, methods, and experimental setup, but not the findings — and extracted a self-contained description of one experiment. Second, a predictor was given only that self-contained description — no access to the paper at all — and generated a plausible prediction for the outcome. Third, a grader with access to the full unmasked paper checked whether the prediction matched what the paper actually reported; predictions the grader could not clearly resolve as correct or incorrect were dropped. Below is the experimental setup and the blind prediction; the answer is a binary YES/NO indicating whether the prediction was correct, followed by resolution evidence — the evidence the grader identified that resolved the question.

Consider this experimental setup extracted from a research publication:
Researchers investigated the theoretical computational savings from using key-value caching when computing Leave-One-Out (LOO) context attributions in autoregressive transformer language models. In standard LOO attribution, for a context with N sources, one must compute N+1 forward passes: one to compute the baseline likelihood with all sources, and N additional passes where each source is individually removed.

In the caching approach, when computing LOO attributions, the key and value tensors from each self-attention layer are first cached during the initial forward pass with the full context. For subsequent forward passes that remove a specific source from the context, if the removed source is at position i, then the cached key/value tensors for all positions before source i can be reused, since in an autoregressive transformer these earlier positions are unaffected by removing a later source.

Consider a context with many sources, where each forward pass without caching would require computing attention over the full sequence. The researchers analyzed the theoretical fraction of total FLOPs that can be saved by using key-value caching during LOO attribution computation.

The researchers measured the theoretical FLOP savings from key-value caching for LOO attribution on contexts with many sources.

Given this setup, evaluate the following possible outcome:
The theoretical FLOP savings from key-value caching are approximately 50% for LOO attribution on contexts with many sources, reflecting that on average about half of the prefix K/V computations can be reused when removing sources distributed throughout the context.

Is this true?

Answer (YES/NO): YES